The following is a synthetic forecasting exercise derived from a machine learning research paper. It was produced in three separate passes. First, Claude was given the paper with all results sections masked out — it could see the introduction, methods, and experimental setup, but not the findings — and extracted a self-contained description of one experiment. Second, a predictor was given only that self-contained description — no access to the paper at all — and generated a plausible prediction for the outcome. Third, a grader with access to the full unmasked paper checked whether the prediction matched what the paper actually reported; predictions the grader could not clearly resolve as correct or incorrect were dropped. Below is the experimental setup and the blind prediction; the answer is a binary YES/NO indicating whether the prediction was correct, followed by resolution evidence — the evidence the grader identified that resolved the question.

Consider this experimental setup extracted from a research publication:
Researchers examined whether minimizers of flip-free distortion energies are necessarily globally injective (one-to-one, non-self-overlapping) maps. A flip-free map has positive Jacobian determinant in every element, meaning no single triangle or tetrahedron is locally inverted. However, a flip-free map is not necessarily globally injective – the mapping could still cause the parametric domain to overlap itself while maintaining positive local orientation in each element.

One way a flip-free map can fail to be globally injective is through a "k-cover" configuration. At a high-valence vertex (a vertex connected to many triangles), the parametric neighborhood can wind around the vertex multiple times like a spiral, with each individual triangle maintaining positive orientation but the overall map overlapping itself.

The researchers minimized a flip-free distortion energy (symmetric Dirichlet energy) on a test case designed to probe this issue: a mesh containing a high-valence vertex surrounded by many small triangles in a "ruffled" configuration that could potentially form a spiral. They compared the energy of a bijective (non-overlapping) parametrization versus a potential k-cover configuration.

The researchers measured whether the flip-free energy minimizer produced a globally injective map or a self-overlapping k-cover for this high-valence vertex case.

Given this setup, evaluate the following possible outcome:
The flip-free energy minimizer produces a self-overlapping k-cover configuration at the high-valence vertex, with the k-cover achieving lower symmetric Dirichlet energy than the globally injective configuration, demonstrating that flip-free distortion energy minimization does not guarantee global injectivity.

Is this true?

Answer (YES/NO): YES